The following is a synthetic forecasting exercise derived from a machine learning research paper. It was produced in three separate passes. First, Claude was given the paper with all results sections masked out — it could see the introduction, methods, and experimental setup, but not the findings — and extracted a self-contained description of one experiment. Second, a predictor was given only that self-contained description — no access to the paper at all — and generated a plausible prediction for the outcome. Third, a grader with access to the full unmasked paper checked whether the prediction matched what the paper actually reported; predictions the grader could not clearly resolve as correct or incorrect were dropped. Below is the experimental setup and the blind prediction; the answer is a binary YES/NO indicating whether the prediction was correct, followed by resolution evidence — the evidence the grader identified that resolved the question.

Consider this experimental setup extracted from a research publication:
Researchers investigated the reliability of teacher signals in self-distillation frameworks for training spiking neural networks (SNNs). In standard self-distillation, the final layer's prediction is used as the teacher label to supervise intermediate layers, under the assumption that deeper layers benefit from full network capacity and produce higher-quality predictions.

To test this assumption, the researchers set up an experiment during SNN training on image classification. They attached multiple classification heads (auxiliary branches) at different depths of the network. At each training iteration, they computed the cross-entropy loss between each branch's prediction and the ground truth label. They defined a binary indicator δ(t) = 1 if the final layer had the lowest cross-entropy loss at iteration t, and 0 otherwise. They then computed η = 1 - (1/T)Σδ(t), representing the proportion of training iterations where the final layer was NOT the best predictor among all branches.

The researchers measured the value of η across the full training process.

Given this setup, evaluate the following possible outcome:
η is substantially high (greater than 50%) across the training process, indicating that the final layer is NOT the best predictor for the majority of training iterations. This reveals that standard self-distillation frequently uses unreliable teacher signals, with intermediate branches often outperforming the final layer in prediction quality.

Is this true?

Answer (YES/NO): YES